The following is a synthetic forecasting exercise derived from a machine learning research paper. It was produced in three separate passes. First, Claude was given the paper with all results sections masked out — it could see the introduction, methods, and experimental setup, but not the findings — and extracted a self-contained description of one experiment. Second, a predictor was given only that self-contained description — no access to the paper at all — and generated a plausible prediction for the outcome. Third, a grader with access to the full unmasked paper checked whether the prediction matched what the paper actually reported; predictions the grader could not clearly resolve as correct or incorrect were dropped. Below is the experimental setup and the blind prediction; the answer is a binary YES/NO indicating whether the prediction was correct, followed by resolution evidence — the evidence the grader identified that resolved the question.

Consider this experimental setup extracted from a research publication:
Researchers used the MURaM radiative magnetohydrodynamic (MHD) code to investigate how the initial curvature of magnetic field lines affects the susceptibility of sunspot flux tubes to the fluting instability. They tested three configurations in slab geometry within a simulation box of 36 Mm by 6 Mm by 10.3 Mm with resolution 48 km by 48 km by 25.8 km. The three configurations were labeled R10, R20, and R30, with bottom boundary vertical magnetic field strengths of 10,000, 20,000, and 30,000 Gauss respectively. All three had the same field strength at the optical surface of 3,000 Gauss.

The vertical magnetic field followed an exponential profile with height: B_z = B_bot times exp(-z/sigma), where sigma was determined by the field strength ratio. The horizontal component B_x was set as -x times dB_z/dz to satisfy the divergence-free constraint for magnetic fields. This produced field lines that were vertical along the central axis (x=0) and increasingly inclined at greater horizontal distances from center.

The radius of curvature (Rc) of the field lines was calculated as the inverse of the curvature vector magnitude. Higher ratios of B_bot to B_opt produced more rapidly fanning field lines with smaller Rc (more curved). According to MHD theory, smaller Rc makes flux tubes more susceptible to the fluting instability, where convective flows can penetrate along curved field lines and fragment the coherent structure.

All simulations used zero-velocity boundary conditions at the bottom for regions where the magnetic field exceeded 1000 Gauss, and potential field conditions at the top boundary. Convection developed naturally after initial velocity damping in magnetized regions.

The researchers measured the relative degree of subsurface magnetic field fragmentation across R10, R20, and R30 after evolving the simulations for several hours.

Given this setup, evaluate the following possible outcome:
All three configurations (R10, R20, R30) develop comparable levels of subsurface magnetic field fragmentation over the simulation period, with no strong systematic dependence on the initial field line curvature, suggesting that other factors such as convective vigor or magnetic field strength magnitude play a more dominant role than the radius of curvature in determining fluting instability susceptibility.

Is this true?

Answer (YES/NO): NO